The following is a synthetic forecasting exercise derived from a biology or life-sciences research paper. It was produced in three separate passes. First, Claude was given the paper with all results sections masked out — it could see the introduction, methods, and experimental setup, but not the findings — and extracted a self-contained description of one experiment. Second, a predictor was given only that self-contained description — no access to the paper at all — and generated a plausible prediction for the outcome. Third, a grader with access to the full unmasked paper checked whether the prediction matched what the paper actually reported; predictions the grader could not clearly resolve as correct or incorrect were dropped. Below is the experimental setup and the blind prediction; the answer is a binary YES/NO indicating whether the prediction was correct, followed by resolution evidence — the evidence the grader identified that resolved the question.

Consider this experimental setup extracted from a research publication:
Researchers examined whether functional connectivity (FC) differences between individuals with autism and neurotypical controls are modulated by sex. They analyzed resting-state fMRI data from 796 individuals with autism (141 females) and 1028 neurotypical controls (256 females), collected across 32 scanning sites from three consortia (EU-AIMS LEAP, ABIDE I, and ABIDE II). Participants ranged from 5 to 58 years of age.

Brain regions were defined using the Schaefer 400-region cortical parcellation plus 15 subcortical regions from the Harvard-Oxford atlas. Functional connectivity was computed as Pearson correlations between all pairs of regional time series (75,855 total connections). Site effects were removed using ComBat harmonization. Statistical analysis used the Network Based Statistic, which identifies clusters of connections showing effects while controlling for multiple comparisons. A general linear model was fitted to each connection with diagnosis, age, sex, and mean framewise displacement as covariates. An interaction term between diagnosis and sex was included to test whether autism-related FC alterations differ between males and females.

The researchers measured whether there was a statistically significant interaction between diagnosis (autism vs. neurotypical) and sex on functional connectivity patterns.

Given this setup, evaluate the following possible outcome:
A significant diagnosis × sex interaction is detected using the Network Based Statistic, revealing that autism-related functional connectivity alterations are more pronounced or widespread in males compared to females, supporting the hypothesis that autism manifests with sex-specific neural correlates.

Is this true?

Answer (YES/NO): NO